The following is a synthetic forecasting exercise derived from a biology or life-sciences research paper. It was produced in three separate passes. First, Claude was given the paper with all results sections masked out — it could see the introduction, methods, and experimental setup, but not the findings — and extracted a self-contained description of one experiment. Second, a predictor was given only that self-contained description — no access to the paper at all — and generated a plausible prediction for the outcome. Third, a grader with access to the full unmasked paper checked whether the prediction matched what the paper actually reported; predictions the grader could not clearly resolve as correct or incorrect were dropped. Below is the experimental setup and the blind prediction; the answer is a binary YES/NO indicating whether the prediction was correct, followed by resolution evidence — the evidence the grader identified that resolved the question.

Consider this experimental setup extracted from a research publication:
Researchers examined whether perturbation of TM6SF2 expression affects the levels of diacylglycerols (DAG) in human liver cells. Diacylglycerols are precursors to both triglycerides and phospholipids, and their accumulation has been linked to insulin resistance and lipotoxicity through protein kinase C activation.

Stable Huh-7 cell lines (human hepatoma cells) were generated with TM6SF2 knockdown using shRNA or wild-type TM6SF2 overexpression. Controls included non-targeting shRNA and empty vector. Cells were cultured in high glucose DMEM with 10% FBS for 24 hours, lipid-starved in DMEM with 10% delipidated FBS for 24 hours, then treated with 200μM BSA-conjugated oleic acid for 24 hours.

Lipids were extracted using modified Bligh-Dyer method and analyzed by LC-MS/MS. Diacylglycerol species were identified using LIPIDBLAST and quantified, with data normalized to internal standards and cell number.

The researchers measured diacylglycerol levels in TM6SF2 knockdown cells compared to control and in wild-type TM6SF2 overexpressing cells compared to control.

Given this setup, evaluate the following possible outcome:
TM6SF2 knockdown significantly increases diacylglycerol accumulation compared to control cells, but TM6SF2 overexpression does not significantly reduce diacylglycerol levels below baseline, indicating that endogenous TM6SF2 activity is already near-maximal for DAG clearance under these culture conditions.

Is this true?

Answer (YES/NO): NO